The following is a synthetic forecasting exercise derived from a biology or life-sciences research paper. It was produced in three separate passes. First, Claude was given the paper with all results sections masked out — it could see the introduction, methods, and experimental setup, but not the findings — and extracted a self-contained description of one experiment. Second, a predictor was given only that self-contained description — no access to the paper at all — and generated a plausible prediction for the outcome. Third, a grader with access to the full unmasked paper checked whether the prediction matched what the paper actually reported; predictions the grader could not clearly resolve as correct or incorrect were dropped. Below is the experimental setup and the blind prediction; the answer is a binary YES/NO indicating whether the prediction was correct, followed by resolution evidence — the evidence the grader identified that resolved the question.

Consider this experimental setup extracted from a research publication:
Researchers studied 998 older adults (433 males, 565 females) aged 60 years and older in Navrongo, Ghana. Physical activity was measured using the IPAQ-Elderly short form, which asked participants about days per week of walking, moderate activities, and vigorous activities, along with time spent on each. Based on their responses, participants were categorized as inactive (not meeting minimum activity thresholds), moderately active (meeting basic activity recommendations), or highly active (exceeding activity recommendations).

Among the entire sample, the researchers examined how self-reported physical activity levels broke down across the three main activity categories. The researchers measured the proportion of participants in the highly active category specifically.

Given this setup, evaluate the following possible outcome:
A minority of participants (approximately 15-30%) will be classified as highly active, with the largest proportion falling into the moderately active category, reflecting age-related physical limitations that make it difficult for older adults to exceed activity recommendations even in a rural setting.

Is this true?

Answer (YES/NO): NO